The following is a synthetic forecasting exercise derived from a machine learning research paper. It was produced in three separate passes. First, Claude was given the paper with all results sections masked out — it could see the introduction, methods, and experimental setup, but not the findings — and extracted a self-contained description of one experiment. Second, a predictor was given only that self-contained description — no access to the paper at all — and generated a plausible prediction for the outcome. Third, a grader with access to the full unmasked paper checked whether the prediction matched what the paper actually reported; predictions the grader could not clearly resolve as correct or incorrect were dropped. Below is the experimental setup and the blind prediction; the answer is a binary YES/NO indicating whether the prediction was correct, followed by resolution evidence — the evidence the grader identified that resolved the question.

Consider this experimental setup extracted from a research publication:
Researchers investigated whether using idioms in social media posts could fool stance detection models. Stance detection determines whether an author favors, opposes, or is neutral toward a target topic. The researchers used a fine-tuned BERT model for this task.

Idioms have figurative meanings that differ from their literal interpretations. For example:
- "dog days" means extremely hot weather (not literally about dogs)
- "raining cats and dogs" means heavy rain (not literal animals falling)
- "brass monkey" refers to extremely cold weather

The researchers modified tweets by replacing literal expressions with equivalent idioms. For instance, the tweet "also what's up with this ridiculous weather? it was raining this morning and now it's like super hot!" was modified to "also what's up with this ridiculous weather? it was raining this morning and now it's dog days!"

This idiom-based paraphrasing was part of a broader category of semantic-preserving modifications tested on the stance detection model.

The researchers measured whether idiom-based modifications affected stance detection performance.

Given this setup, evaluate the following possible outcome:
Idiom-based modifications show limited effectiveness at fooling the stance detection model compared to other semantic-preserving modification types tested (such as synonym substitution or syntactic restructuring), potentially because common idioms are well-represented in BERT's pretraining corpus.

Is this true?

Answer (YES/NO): YES